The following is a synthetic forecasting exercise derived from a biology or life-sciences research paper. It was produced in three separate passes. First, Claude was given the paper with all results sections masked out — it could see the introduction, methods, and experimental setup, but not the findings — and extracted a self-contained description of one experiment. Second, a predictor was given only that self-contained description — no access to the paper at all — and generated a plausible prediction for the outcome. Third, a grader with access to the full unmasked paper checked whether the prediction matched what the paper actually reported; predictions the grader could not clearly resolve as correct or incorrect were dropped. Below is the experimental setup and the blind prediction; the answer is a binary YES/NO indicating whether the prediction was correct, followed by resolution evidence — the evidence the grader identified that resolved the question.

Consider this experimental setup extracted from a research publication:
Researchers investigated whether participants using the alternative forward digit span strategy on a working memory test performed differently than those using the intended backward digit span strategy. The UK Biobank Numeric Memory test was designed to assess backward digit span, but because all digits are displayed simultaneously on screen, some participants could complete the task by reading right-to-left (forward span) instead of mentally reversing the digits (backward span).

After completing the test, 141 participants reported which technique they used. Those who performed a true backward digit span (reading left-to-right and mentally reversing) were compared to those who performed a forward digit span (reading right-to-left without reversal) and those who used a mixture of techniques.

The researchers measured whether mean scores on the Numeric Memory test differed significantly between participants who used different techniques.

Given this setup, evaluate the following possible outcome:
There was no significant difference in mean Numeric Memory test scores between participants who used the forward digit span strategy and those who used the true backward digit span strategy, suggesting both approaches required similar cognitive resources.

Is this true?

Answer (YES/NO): YES